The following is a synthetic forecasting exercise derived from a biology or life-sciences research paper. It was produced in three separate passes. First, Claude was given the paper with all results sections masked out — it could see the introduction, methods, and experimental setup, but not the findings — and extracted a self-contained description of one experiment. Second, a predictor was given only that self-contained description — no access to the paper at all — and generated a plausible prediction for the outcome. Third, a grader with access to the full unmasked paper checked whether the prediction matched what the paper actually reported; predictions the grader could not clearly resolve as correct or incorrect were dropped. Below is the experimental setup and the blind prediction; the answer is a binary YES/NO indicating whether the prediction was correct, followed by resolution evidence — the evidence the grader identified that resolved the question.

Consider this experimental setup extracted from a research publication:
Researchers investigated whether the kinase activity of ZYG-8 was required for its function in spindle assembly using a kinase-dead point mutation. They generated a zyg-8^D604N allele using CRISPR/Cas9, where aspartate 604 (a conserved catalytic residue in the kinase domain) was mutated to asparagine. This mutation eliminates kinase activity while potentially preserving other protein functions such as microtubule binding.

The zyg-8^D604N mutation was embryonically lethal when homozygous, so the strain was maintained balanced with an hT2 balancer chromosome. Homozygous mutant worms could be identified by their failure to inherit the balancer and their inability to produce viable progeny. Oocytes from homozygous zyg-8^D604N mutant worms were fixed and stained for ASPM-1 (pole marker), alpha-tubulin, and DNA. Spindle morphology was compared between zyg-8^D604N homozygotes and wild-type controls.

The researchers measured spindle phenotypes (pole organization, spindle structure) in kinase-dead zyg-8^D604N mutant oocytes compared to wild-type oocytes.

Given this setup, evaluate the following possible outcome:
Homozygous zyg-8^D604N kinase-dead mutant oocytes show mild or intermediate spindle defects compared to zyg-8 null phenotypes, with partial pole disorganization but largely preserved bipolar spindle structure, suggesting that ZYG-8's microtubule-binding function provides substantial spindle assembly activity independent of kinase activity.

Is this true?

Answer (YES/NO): NO